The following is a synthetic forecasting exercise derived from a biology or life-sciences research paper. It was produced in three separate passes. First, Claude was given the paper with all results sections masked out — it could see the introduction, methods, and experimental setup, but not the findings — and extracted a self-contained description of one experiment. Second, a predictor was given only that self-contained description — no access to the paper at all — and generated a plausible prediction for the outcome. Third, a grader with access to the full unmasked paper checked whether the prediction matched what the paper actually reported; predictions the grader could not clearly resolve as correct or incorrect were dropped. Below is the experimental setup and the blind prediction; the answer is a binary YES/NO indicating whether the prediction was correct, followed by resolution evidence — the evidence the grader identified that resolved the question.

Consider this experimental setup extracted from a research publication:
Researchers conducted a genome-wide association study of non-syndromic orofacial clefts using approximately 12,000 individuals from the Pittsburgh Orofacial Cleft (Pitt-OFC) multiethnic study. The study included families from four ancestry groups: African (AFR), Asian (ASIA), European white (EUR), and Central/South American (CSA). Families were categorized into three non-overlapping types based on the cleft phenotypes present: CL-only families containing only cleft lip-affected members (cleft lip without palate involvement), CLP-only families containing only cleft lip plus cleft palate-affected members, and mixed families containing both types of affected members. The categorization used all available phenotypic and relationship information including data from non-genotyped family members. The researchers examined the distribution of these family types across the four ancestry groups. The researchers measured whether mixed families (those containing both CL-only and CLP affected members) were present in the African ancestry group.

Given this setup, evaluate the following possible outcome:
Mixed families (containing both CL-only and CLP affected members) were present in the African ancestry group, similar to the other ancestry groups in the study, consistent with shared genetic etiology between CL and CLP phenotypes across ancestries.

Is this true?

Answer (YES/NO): NO